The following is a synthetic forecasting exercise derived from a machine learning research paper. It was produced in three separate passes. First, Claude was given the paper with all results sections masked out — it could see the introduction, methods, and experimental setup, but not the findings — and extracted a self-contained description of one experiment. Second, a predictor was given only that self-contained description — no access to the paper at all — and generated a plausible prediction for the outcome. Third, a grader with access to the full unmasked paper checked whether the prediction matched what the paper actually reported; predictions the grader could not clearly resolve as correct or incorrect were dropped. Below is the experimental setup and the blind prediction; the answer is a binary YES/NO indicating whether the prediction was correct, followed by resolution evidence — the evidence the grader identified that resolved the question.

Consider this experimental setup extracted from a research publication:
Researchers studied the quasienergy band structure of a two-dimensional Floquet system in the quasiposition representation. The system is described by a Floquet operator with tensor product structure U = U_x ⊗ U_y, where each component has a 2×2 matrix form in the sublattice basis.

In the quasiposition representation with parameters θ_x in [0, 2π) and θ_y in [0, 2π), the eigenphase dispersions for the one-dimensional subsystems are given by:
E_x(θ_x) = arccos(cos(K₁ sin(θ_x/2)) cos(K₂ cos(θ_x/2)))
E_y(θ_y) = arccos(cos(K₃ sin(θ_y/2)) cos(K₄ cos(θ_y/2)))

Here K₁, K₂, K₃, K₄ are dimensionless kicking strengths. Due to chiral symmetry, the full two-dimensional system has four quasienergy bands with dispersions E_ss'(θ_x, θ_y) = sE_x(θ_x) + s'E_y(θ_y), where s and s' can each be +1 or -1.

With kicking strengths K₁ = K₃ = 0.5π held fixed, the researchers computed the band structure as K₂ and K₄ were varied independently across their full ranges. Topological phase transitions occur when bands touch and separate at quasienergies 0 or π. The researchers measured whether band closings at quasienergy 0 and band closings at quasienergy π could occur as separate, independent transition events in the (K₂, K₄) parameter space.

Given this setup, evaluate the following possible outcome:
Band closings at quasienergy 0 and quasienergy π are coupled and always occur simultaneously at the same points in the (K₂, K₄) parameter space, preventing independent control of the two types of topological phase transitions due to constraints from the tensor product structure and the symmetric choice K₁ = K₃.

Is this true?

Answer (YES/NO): NO